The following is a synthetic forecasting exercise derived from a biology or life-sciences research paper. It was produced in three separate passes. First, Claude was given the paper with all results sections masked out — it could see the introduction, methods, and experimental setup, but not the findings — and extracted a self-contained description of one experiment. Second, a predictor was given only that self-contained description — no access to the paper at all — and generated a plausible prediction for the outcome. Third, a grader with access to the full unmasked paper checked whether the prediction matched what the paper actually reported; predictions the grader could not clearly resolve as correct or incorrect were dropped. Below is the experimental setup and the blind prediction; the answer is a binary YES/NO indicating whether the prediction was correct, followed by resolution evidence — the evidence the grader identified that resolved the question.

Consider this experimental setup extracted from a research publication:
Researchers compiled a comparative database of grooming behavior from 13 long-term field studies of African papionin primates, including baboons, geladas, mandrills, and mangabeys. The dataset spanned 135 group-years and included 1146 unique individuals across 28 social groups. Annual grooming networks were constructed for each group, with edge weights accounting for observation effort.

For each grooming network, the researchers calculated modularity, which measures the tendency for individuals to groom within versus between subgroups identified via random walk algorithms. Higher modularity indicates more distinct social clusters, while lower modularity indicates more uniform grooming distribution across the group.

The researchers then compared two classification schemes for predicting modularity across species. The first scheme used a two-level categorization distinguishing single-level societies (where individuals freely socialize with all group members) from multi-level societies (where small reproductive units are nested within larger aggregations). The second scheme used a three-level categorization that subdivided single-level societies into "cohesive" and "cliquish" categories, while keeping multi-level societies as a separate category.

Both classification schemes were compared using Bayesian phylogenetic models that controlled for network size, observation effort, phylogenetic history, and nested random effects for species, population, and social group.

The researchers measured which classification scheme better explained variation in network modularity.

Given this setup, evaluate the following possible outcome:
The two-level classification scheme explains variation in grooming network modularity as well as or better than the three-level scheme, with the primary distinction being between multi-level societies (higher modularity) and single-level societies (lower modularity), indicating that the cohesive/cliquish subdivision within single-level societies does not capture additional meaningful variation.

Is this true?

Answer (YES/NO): NO